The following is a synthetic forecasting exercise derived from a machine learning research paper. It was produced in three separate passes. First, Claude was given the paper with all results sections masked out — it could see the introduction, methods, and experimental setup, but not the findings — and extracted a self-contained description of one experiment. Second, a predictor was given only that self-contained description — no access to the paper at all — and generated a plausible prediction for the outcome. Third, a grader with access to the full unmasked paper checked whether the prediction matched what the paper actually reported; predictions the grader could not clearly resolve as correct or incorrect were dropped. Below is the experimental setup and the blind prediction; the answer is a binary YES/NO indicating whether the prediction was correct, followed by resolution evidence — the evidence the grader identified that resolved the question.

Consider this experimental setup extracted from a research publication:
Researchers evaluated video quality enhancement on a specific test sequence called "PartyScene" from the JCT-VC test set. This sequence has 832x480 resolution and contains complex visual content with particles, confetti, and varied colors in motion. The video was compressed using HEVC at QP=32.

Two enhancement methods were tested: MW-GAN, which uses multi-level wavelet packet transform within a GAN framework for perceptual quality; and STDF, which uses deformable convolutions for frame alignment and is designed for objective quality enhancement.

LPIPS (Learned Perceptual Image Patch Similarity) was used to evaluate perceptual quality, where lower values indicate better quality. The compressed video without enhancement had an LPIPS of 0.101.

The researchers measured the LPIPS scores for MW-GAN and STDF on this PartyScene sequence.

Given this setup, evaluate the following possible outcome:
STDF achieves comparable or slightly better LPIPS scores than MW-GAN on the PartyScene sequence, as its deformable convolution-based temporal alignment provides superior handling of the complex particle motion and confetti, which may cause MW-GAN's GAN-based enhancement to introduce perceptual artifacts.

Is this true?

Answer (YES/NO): NO